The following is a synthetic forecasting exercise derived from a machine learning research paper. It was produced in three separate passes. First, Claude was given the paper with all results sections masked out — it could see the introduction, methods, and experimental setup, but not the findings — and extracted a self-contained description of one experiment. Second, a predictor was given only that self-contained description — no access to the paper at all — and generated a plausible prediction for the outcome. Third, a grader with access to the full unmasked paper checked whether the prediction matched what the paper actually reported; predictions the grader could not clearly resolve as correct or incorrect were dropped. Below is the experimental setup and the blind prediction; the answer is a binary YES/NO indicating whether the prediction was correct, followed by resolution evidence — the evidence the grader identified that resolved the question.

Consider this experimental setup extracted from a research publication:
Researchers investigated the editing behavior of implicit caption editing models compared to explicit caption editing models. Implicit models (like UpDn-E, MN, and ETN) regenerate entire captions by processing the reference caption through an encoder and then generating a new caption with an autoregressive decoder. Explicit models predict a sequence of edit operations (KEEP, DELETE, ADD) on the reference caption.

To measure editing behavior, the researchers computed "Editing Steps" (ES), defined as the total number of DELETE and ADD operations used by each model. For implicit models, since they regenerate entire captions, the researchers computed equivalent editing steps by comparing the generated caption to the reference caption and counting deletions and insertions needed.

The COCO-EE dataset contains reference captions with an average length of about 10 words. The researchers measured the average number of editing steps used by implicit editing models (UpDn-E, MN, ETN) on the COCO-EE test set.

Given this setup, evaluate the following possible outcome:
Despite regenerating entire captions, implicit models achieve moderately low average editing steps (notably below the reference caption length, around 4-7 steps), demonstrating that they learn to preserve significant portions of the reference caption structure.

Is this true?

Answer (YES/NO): NO